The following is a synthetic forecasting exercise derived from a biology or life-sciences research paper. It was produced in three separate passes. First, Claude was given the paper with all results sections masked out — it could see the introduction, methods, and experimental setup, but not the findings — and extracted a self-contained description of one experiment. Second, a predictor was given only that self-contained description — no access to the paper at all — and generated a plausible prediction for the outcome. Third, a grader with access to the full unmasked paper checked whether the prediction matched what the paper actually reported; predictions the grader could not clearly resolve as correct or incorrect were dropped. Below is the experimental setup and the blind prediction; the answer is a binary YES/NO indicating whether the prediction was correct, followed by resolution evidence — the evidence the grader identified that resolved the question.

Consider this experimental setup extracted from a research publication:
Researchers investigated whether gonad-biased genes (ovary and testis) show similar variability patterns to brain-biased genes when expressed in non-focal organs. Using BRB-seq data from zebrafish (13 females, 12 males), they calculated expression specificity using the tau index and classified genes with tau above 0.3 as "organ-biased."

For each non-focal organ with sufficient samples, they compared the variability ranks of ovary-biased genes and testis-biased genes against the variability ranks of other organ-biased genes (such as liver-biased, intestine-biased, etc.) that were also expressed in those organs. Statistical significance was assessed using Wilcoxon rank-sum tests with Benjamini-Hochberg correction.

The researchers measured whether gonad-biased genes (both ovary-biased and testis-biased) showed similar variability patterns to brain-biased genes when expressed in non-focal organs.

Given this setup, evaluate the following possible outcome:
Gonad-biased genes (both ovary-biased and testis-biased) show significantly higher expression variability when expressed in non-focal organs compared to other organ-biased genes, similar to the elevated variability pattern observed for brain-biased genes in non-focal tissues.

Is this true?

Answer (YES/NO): NO